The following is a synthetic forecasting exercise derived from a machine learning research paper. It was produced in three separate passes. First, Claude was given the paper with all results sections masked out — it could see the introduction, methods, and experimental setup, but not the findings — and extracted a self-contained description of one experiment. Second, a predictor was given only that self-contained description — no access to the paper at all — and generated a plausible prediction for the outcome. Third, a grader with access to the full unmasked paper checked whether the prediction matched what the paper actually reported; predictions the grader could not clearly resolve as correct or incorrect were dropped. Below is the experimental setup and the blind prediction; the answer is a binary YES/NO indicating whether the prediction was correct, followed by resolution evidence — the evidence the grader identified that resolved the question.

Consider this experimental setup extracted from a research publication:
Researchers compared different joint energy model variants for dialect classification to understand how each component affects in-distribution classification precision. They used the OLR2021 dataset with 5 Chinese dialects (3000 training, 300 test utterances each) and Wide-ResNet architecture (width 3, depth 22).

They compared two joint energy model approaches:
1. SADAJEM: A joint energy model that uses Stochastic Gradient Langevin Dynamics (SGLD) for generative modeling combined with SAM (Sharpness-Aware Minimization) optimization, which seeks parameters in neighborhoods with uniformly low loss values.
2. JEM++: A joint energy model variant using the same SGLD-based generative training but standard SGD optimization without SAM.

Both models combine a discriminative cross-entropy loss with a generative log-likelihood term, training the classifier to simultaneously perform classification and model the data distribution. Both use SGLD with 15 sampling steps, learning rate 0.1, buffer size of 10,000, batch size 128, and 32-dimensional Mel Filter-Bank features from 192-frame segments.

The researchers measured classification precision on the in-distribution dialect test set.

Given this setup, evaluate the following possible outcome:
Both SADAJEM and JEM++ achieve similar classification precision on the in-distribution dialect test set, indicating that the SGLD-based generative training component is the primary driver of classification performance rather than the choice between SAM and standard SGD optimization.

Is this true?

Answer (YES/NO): NO